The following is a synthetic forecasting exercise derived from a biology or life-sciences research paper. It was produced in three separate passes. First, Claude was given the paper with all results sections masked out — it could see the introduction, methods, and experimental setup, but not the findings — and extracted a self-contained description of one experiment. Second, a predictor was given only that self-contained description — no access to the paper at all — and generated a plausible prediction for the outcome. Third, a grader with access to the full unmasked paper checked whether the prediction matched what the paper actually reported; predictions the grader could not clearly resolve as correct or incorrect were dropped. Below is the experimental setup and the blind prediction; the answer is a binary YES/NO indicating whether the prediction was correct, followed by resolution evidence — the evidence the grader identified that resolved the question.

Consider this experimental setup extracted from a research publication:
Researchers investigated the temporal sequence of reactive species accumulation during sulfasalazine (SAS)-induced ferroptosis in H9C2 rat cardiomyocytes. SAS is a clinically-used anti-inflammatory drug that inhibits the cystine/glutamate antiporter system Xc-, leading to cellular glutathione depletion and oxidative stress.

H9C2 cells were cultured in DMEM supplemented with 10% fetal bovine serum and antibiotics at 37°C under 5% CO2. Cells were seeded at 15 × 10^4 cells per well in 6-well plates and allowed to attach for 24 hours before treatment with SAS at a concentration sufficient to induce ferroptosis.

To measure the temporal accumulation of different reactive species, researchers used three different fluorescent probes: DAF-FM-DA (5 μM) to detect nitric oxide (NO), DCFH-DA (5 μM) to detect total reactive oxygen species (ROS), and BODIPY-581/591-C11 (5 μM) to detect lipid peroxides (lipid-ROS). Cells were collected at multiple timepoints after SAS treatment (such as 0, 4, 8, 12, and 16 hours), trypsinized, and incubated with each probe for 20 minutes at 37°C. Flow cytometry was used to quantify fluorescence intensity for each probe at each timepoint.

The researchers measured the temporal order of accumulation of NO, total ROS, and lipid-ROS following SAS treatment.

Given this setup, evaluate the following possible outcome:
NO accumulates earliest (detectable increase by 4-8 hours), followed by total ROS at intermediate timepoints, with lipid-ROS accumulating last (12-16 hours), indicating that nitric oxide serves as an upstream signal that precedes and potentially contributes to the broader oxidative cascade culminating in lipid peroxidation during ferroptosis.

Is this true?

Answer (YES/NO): YES